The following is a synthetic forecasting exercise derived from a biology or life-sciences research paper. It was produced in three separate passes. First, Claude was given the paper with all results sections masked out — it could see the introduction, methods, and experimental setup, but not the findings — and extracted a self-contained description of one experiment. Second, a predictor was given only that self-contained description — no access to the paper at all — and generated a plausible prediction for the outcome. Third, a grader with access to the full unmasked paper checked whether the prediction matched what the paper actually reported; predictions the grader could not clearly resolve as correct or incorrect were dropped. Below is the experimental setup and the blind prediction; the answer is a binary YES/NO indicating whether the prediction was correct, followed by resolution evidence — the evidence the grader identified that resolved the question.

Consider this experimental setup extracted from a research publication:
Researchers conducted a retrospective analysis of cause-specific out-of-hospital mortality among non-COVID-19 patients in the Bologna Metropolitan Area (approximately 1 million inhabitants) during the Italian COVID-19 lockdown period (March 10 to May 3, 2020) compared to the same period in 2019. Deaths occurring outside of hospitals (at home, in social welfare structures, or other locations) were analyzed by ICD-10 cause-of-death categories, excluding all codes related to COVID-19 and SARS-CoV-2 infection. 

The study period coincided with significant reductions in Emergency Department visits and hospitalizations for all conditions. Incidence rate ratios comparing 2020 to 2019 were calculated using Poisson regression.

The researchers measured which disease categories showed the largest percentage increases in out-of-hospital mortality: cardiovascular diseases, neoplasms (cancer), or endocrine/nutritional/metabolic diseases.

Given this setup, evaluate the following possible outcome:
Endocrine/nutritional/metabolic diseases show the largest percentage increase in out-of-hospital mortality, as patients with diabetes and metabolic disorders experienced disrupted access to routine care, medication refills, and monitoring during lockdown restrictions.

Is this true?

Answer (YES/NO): YES